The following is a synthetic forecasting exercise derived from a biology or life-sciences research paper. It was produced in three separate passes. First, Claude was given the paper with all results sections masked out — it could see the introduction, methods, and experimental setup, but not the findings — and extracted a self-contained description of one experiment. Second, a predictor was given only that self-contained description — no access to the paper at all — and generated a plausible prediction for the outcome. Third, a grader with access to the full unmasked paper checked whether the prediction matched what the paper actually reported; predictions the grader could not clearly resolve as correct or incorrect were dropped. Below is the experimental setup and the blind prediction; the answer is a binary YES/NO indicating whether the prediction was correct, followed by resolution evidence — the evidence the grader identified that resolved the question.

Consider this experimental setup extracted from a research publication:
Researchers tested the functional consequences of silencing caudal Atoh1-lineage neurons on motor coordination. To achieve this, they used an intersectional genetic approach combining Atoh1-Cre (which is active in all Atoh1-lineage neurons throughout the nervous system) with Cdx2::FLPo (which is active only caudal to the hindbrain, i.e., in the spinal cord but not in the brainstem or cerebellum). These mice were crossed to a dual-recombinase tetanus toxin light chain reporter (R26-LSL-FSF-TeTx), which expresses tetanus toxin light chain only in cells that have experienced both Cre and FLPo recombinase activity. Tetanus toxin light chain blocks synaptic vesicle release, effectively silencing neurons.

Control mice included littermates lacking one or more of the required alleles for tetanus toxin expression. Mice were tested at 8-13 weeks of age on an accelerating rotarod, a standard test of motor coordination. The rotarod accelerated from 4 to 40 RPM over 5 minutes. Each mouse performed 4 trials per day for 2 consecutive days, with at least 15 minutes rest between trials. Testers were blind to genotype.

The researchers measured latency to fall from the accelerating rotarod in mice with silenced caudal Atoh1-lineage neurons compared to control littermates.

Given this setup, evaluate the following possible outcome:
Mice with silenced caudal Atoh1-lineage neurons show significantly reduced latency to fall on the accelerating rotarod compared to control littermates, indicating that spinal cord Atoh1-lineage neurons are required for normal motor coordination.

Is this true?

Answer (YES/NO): YES